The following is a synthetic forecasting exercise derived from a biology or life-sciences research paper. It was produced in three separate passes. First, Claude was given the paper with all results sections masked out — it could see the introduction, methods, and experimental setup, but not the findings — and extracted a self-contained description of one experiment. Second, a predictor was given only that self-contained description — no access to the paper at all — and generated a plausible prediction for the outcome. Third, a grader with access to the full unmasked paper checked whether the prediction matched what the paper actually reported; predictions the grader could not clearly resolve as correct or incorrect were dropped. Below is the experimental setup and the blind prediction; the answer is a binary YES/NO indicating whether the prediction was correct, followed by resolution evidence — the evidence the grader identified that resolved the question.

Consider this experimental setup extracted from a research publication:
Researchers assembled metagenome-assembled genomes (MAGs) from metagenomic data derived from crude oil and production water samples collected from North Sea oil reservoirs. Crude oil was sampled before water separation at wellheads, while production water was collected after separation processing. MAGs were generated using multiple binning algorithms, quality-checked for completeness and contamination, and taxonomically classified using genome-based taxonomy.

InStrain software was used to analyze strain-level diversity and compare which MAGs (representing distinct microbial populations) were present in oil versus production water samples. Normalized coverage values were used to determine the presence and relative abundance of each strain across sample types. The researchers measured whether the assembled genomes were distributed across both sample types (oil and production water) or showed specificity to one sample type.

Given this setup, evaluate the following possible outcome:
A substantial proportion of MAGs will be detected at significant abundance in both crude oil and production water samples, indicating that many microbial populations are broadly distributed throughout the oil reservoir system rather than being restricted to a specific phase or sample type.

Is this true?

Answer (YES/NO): NO